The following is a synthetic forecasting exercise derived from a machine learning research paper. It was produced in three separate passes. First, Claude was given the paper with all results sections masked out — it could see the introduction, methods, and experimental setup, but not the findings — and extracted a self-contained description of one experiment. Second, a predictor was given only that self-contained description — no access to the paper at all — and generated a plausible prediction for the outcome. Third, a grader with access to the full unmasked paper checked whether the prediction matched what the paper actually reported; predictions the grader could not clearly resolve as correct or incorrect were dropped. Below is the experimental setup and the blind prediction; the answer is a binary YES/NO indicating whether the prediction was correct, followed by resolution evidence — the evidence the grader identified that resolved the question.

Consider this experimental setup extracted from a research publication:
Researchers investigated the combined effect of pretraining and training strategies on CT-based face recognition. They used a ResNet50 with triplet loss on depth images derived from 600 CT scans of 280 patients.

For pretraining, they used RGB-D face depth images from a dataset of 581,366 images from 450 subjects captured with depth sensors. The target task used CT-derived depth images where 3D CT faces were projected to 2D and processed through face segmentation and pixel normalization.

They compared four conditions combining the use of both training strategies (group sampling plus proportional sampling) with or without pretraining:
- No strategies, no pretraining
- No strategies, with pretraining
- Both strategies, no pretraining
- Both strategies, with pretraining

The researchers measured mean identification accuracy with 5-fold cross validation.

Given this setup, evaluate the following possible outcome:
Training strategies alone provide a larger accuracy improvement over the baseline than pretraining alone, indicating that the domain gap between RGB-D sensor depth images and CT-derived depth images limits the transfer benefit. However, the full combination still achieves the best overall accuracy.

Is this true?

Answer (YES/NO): YES